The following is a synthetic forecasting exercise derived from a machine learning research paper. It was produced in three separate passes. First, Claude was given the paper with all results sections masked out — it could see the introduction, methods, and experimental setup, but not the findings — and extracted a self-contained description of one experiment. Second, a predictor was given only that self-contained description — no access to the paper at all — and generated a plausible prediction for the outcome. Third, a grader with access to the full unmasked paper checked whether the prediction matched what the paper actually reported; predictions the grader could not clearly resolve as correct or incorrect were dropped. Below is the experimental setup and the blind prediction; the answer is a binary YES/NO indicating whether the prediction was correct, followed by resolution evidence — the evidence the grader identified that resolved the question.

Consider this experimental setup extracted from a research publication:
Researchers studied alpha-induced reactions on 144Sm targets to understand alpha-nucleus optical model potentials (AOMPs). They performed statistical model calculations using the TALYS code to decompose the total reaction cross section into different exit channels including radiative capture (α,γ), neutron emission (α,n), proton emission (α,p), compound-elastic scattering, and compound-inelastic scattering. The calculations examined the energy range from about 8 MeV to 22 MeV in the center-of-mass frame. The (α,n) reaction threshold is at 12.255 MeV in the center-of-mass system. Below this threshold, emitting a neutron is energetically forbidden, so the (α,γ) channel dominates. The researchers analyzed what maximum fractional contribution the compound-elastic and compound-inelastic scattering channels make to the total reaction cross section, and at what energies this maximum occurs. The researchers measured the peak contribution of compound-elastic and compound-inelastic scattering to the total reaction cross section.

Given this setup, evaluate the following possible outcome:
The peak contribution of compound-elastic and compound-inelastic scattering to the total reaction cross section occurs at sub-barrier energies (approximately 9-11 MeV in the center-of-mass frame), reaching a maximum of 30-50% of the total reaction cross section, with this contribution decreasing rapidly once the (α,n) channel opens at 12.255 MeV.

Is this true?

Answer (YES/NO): NO